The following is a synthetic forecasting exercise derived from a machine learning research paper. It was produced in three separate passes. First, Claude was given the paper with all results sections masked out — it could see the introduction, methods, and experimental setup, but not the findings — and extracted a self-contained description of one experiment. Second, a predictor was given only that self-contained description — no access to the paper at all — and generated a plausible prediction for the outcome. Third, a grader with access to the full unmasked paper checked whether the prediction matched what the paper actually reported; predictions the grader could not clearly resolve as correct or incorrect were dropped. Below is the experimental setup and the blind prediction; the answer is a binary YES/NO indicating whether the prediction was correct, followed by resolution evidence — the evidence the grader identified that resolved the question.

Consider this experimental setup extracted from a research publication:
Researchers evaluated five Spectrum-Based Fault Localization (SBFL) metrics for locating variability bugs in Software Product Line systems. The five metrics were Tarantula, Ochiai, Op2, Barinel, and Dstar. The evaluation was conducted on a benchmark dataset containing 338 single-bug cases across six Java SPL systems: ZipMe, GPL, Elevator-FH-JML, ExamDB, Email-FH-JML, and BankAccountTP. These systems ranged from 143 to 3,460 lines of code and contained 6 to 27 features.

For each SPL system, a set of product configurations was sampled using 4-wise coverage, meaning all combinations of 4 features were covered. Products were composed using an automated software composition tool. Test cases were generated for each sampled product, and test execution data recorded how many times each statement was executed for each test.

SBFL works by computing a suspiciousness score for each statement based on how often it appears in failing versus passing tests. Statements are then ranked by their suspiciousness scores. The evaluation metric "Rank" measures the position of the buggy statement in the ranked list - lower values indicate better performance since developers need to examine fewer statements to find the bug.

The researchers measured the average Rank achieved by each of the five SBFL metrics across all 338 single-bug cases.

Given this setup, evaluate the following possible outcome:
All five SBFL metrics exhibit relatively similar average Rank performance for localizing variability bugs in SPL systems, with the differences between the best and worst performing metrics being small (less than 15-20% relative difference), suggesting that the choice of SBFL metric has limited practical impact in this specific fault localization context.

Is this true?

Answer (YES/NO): NO